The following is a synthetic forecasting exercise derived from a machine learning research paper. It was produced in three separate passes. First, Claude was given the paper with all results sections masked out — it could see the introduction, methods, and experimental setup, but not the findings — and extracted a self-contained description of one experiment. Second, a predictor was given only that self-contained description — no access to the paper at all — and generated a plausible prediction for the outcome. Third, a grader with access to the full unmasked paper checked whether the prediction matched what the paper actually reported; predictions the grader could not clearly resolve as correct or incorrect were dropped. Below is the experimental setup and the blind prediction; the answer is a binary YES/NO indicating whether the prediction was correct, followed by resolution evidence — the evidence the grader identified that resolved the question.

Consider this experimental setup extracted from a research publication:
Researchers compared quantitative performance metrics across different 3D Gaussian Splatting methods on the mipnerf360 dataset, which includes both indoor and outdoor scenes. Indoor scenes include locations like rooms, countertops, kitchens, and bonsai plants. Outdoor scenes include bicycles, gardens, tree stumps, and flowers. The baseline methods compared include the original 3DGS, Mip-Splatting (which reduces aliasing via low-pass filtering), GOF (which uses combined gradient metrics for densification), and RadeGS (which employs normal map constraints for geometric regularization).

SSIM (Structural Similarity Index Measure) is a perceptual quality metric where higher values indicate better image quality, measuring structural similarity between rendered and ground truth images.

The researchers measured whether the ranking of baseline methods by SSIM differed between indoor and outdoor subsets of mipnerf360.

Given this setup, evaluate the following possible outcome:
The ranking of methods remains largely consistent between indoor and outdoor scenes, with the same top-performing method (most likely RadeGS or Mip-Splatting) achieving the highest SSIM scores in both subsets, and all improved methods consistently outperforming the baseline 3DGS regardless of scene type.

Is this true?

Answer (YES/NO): NO